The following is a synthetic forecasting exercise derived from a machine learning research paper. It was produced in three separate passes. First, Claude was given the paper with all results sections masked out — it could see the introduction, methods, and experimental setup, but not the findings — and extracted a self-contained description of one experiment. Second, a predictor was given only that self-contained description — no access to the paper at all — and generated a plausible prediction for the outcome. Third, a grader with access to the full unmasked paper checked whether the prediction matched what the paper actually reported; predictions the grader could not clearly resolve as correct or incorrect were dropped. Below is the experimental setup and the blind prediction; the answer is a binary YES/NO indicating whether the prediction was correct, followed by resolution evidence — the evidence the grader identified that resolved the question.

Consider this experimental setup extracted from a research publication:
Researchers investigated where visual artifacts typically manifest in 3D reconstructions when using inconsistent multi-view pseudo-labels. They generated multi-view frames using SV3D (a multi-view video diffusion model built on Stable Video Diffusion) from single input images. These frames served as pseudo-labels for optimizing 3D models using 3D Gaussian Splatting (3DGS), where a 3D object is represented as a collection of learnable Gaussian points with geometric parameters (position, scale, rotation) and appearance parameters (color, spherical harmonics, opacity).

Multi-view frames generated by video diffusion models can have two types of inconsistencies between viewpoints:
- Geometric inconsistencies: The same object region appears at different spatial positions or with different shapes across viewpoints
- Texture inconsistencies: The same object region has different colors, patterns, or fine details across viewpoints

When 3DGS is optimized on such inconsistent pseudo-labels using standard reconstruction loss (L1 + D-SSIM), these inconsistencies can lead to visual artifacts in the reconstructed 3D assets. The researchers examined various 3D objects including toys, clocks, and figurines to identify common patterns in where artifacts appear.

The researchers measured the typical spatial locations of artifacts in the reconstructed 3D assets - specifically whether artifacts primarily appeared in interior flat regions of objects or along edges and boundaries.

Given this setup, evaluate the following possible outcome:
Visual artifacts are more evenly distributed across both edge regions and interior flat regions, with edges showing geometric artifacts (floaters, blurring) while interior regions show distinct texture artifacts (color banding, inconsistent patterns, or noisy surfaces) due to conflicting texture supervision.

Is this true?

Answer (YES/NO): NO